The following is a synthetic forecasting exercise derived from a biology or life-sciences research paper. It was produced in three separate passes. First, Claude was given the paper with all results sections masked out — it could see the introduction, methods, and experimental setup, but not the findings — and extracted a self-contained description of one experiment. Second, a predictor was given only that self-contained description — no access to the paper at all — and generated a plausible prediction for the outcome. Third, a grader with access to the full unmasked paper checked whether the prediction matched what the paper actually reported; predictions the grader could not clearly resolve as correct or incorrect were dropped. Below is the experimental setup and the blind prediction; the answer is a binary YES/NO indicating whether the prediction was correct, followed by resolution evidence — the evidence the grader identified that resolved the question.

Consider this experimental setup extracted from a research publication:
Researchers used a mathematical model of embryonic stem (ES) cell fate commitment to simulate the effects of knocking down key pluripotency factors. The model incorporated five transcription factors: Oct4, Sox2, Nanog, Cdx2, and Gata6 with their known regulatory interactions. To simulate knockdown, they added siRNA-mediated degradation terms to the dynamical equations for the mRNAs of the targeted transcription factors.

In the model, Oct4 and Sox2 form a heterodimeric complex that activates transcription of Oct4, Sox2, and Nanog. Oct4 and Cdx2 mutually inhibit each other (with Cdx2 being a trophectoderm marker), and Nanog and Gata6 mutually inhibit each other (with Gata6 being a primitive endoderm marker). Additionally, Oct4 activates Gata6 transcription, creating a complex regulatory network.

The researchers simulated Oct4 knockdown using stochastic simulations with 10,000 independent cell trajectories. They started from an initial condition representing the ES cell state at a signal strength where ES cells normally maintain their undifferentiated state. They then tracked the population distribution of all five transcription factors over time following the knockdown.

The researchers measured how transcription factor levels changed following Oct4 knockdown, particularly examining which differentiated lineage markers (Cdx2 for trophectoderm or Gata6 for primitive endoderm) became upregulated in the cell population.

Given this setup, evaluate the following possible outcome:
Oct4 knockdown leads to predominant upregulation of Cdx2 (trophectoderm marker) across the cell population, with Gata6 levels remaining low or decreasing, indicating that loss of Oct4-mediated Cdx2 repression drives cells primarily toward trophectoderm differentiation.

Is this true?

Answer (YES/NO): YES